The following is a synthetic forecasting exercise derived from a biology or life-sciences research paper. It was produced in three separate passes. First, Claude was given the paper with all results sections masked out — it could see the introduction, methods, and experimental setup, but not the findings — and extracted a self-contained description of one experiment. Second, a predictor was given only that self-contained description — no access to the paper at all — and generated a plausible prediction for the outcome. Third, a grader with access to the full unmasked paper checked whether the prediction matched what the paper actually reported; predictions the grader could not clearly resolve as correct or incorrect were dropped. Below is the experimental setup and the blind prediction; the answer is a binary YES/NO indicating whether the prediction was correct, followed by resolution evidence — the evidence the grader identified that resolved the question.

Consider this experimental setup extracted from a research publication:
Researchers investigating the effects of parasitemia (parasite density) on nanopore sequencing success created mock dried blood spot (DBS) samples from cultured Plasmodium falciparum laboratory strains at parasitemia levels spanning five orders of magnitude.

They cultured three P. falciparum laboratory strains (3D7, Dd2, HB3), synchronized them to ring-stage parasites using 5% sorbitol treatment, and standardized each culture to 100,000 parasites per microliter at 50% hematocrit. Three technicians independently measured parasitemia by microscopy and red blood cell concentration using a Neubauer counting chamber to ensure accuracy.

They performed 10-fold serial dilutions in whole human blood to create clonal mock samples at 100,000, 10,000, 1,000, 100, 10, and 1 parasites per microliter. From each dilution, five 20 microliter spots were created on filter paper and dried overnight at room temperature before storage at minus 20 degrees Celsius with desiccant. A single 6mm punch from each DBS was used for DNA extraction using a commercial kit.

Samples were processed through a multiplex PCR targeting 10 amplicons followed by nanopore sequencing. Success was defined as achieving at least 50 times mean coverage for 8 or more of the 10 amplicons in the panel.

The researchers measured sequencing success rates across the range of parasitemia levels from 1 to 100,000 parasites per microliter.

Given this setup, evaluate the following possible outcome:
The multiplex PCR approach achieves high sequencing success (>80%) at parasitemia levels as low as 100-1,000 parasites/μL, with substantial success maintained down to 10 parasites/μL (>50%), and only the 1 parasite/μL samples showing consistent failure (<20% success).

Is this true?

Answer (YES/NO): NO